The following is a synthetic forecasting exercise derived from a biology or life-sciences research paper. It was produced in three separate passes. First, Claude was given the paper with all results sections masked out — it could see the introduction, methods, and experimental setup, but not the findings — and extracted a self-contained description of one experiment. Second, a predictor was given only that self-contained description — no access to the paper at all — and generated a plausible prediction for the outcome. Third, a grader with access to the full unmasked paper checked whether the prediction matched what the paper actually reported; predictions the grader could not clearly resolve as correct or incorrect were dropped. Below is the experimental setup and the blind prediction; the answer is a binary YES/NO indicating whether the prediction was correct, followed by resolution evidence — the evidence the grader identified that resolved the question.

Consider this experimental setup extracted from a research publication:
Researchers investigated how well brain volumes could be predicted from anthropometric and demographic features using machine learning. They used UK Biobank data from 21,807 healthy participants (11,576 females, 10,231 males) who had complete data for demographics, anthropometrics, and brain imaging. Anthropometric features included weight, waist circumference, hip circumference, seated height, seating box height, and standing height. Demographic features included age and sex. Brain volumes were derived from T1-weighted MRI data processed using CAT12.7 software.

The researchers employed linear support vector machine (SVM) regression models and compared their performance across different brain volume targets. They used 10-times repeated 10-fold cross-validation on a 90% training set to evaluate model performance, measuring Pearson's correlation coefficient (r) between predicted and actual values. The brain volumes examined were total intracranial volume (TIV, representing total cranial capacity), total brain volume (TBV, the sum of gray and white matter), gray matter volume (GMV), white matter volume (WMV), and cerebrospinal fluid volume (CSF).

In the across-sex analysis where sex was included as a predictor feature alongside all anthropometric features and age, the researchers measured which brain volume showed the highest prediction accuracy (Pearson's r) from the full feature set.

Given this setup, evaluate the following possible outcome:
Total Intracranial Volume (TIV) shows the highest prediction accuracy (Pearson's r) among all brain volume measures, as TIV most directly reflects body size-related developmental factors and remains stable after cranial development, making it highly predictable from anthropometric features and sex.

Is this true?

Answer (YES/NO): YES